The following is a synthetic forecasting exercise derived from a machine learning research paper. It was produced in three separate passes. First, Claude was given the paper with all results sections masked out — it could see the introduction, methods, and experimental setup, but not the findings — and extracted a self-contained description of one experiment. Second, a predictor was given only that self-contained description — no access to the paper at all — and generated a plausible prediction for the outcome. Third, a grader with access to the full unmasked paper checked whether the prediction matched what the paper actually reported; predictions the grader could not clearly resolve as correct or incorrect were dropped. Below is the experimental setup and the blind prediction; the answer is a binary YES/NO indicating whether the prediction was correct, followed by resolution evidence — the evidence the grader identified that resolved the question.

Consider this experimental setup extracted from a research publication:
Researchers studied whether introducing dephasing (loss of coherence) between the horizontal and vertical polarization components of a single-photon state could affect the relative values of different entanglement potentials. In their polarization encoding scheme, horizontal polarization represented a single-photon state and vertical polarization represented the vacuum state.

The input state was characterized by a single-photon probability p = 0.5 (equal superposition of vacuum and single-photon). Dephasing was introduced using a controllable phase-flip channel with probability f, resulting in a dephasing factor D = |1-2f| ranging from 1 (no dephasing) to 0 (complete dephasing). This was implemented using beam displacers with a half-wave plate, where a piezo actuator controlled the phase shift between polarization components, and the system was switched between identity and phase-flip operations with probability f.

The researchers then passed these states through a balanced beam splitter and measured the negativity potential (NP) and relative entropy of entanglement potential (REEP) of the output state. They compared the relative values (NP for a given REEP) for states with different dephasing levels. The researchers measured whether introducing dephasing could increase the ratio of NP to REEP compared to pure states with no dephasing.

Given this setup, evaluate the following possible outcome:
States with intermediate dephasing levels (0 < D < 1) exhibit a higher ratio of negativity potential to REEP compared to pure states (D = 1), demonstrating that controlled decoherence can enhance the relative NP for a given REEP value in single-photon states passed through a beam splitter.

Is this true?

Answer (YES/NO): NO